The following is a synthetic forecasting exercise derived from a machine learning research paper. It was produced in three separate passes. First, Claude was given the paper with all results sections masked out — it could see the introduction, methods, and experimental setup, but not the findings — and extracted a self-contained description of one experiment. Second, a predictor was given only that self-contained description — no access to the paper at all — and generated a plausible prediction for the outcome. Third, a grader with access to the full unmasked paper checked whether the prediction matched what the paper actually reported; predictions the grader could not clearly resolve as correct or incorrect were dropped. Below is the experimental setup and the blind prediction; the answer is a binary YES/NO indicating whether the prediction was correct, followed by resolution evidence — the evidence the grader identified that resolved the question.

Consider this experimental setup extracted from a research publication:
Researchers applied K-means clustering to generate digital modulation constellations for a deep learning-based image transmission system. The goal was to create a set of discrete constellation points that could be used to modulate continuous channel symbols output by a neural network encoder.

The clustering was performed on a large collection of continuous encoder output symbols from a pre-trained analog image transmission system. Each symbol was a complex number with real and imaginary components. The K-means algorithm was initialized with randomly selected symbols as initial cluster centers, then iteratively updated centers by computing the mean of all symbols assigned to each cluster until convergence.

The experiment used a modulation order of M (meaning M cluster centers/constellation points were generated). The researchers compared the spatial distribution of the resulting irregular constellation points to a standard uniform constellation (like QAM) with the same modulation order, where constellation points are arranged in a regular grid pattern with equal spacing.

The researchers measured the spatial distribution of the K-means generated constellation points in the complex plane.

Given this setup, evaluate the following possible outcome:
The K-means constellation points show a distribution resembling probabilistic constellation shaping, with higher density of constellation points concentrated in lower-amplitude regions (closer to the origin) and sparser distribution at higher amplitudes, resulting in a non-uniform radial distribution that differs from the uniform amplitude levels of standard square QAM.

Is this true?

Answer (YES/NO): YES